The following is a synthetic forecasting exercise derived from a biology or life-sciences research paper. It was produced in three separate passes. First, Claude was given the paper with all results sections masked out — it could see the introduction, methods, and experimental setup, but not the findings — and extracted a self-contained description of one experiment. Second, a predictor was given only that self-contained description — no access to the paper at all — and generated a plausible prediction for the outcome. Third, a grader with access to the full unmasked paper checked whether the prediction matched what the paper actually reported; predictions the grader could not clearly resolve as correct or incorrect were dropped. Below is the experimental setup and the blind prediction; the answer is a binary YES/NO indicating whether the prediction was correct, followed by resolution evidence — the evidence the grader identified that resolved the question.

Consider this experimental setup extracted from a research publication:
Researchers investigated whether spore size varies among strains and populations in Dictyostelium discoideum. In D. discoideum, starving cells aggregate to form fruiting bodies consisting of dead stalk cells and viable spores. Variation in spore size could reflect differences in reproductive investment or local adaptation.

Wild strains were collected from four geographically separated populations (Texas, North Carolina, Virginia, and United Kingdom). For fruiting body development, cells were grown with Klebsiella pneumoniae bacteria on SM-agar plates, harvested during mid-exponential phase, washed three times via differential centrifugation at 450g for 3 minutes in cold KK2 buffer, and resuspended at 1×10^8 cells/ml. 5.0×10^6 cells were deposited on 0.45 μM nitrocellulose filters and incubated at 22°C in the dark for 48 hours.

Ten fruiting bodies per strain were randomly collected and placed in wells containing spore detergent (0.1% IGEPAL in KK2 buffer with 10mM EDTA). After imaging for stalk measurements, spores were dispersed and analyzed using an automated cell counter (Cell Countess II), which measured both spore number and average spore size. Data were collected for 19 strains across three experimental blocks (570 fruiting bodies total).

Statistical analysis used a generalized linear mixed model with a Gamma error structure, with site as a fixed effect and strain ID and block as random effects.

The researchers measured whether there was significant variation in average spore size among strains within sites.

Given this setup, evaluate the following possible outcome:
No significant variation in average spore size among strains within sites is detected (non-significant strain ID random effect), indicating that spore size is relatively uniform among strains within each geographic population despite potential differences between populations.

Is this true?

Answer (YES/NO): NO